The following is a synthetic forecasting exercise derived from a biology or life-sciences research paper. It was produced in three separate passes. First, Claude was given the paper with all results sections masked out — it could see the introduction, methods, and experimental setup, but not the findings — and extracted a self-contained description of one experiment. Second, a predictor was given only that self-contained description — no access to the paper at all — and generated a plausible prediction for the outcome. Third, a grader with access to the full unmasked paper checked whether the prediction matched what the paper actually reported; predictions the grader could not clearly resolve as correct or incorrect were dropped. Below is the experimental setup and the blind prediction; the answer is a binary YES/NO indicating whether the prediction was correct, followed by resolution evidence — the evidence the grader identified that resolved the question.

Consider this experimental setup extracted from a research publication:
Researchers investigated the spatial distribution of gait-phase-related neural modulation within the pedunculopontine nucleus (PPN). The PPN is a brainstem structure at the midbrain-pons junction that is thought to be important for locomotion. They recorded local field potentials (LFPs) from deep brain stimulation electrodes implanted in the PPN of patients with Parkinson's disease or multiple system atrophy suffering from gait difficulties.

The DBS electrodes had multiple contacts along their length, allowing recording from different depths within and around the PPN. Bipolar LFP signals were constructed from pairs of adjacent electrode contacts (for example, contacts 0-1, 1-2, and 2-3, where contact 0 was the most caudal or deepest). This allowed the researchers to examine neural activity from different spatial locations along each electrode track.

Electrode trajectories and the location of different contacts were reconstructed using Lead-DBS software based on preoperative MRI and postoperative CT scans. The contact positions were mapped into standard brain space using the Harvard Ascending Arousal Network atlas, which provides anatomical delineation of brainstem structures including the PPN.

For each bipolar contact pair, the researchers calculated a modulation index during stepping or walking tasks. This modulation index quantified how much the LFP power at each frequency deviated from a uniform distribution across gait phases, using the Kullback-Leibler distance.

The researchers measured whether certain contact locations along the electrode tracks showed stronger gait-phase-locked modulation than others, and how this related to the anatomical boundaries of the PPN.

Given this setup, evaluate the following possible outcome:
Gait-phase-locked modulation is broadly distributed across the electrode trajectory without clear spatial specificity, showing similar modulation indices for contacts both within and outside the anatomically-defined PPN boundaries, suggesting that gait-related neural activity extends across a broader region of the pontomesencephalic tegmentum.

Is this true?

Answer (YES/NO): NO